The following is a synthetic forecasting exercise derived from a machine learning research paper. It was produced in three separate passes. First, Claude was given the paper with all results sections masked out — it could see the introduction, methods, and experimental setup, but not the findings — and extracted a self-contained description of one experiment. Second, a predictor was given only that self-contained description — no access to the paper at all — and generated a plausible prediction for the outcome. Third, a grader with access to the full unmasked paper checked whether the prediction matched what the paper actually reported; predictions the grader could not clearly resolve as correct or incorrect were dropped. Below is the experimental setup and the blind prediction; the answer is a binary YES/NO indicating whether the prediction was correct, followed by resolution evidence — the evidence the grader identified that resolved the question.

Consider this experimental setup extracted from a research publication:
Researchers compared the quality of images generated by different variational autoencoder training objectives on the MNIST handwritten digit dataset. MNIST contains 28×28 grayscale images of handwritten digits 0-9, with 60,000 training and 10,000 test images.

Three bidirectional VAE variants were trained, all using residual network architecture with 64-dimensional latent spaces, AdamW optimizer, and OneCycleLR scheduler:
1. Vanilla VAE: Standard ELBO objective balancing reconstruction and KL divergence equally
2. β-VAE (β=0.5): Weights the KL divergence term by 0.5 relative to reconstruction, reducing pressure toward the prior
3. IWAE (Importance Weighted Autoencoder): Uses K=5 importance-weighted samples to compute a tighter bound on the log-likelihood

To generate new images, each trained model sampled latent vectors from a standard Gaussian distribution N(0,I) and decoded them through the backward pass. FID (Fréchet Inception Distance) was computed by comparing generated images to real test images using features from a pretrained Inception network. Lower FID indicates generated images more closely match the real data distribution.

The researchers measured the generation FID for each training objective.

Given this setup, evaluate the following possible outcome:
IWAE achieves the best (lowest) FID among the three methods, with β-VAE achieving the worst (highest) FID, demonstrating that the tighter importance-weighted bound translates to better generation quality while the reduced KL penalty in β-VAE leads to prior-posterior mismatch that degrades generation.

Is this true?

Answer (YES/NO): NO